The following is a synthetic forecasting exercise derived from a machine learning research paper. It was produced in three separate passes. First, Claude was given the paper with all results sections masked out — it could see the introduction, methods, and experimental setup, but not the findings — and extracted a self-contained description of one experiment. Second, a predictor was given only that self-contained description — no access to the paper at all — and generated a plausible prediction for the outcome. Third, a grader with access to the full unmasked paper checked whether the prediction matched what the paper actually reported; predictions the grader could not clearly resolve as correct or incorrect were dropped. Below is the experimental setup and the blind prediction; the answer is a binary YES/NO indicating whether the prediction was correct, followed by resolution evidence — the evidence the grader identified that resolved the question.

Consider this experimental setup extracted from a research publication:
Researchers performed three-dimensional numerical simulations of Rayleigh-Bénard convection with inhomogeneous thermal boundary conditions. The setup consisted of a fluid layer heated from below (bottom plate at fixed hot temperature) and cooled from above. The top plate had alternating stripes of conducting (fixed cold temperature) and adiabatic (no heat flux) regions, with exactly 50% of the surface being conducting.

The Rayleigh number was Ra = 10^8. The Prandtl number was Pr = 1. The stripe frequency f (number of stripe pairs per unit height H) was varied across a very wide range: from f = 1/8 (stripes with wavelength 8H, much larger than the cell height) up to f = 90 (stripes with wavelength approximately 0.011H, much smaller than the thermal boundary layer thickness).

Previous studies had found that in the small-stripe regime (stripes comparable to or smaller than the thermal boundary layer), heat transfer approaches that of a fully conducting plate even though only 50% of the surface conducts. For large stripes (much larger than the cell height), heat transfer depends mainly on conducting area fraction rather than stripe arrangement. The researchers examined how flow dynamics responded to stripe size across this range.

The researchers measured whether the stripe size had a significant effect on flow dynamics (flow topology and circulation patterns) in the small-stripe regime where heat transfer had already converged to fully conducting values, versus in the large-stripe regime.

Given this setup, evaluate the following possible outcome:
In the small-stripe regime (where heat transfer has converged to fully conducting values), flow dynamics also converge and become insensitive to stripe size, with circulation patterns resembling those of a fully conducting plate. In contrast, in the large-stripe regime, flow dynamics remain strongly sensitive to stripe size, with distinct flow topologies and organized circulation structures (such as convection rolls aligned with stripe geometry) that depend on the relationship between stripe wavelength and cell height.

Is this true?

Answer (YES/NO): YES